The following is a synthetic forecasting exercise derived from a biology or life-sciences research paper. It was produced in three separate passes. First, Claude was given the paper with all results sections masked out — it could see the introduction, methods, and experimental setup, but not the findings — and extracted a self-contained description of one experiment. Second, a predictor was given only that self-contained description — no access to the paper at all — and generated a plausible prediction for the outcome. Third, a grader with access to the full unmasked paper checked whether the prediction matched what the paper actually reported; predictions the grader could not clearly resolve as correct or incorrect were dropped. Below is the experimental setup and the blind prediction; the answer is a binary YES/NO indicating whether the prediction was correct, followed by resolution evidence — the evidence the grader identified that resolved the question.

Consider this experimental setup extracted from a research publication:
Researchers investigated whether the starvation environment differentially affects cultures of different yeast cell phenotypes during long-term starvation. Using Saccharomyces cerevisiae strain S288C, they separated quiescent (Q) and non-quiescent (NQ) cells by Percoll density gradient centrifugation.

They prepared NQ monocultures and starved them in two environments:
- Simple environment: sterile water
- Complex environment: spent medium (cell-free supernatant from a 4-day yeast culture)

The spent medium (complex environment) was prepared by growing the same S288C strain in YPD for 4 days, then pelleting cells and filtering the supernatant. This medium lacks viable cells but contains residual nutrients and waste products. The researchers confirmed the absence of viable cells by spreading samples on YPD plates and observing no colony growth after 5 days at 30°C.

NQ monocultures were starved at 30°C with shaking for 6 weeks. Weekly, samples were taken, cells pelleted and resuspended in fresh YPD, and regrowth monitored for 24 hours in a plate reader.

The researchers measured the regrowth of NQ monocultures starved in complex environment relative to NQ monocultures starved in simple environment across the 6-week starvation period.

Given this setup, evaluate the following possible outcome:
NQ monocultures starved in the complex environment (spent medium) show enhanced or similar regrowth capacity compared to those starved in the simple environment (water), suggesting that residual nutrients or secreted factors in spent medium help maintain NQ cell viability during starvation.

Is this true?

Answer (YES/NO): YES